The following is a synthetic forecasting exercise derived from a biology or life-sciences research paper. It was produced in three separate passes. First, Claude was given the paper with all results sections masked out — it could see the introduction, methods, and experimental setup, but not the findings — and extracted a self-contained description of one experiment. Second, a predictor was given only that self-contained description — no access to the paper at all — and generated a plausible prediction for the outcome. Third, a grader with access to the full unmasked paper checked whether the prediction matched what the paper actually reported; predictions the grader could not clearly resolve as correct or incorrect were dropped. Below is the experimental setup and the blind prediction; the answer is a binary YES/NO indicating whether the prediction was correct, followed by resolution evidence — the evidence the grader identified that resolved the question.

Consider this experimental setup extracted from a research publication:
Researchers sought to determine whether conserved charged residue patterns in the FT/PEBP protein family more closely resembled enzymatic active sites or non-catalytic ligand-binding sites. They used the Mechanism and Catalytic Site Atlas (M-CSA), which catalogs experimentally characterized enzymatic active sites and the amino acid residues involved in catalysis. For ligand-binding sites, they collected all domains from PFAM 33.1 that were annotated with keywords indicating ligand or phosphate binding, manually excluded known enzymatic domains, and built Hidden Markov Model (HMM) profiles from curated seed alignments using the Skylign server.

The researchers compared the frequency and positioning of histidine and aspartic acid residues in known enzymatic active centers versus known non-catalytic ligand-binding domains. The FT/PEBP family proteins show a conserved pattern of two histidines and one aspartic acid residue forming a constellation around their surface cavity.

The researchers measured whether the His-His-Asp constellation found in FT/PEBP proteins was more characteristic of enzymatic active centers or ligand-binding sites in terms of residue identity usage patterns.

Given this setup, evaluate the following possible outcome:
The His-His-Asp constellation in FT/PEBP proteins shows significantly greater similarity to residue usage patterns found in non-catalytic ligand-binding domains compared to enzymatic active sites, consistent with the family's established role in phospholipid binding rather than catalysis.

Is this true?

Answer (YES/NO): NO